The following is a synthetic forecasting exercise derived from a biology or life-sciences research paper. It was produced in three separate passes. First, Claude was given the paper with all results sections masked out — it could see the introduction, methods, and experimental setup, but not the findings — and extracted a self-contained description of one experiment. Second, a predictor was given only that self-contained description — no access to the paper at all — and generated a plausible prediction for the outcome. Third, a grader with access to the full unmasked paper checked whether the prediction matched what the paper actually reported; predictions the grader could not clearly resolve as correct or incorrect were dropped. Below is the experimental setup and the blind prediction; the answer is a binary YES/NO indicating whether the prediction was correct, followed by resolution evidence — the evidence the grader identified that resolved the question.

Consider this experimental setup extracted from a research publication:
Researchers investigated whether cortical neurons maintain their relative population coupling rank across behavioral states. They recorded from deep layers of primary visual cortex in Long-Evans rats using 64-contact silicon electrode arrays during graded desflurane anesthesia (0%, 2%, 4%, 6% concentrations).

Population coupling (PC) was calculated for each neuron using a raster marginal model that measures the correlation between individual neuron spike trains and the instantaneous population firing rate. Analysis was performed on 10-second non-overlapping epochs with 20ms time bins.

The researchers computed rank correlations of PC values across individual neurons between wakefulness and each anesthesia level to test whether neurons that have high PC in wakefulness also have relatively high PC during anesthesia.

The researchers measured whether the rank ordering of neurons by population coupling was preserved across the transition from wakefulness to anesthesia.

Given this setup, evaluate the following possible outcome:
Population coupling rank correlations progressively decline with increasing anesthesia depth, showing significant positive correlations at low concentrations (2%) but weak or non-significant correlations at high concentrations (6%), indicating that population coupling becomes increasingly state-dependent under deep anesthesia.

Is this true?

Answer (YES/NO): NO